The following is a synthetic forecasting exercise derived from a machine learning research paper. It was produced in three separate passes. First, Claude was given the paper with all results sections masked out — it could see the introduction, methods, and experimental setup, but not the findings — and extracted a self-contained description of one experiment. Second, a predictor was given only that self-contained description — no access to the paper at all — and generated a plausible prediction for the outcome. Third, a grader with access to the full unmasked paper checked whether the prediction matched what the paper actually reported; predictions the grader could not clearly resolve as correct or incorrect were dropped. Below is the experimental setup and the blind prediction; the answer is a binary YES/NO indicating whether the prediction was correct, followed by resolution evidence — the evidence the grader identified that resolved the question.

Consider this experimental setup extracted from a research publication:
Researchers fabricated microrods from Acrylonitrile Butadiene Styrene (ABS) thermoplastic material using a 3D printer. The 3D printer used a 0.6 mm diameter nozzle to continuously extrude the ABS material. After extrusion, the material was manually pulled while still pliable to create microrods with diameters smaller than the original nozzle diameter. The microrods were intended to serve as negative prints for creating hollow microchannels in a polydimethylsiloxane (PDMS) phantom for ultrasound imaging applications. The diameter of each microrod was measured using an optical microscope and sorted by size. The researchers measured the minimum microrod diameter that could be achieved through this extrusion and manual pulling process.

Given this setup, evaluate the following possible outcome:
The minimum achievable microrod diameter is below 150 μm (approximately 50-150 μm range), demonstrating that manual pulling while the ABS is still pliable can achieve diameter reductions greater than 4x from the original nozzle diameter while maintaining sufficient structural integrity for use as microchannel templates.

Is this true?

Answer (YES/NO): YES